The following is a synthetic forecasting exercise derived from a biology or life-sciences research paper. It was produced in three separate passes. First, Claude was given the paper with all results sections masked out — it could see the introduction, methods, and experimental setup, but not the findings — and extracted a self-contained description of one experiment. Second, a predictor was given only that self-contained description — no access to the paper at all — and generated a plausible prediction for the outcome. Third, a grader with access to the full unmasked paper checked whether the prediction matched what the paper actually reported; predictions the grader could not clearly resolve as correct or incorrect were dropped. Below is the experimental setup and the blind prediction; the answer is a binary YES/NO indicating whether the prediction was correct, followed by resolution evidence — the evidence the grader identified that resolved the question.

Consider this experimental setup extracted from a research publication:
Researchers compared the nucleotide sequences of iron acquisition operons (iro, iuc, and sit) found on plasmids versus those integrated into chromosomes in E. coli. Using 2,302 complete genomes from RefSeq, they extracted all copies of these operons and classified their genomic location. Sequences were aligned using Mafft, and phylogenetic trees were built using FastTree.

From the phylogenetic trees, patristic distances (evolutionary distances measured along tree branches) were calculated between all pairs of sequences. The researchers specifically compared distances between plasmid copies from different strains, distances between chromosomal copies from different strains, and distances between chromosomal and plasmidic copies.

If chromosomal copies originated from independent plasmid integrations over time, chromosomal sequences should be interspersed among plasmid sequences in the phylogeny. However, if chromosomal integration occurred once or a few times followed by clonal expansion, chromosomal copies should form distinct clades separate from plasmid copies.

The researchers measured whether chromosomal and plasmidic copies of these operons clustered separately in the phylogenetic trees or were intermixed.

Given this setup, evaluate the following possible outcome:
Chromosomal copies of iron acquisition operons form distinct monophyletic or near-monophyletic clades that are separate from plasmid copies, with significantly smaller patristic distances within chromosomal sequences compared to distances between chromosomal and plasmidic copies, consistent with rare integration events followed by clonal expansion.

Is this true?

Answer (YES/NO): NO